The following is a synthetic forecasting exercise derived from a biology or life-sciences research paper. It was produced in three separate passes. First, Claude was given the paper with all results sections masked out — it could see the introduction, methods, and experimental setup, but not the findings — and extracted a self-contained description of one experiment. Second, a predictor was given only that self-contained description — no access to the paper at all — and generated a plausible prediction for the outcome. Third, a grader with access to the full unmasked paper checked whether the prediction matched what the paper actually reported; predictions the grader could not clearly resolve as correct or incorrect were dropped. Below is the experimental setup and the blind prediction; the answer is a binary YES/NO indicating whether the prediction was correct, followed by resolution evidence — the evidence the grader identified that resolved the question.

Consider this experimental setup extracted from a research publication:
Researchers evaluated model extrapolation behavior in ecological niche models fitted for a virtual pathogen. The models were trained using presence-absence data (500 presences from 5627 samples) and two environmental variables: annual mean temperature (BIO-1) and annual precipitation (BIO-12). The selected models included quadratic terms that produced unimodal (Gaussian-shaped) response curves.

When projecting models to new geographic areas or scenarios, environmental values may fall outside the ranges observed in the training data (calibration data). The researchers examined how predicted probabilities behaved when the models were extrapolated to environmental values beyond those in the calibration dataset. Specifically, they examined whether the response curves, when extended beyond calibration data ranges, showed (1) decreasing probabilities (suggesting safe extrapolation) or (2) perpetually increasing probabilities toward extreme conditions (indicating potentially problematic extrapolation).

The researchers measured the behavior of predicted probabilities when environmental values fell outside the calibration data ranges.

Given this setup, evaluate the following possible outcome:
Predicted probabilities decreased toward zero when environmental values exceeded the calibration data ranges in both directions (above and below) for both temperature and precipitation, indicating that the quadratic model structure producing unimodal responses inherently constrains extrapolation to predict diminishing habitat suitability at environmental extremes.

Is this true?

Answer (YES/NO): YES